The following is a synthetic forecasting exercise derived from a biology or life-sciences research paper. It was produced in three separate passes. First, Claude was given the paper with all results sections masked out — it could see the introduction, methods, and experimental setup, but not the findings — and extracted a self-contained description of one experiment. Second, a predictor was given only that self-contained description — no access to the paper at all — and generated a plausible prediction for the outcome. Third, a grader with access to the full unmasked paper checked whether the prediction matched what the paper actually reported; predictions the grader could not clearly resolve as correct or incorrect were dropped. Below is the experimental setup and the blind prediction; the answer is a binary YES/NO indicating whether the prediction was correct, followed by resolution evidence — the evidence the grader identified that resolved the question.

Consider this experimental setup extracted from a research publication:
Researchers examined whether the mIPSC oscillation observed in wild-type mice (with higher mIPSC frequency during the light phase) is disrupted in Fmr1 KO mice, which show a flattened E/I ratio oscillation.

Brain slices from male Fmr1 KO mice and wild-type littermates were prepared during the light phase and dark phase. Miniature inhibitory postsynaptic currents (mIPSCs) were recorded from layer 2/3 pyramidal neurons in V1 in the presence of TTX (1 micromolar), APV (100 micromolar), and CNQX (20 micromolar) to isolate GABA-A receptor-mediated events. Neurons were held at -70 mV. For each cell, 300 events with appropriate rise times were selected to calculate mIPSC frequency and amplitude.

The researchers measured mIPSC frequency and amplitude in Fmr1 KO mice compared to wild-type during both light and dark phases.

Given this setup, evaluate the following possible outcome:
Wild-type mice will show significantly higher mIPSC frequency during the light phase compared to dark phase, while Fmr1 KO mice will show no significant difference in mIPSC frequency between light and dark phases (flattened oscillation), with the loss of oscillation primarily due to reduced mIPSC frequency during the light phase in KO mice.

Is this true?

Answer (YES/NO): NO